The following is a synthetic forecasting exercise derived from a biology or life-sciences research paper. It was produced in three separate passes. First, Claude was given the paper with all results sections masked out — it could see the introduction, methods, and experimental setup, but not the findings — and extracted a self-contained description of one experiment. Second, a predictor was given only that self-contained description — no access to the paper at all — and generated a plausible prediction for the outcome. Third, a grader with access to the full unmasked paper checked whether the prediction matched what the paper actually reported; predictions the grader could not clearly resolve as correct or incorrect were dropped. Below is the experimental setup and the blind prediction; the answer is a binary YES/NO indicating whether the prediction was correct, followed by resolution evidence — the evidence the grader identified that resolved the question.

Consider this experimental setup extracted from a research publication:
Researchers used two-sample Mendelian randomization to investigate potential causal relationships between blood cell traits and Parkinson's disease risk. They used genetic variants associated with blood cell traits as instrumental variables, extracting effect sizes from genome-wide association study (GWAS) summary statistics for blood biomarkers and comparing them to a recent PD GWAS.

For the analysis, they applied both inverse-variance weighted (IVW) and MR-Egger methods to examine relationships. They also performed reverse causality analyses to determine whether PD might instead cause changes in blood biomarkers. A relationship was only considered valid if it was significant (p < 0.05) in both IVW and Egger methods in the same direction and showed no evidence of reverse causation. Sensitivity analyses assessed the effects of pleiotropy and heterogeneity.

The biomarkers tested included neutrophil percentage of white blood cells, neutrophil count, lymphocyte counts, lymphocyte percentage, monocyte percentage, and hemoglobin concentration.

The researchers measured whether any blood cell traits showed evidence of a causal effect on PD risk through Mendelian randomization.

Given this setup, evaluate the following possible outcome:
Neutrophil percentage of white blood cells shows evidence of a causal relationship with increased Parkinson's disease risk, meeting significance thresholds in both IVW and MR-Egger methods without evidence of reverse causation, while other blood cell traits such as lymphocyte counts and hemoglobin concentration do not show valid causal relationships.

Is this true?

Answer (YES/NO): NO